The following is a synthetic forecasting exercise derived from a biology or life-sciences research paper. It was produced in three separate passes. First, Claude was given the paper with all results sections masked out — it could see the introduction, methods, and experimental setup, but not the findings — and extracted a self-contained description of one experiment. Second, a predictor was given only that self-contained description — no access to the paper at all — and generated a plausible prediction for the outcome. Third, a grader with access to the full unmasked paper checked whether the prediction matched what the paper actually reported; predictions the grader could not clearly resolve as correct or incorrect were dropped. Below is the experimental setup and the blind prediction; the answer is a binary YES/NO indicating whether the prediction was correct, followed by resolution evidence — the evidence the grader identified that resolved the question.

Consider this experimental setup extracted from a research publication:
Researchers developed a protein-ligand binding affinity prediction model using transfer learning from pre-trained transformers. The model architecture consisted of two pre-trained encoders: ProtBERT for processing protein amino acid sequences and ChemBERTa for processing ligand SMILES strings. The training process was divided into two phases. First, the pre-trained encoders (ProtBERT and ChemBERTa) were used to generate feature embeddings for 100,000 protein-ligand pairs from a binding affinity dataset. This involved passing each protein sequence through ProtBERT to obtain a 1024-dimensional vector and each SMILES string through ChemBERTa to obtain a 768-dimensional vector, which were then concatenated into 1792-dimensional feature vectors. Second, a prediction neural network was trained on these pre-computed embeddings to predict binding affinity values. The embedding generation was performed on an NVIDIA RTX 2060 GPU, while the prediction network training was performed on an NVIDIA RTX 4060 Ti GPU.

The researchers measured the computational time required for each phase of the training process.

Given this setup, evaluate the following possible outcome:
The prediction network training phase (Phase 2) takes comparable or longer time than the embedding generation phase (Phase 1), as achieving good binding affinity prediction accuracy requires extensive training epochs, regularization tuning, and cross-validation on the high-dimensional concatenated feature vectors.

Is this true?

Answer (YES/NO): NO